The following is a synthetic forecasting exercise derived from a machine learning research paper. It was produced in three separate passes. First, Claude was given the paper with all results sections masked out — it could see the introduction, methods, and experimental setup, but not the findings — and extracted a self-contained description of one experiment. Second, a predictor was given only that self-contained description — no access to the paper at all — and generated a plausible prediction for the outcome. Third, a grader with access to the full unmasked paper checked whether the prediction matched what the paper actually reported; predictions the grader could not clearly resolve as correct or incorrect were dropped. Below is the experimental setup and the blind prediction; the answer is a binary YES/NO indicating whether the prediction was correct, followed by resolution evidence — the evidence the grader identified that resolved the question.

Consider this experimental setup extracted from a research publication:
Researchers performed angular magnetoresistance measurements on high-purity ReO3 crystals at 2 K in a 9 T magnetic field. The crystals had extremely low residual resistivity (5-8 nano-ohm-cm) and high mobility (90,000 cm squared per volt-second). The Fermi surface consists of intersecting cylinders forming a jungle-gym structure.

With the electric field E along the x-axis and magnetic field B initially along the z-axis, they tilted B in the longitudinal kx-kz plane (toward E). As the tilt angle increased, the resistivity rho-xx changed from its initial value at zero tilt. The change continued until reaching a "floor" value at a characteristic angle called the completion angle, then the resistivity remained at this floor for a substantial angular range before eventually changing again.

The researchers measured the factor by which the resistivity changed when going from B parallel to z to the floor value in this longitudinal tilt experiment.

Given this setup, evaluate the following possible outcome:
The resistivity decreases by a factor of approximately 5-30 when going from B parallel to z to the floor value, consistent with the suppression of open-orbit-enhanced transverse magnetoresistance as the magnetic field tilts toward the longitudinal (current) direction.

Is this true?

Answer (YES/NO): NO